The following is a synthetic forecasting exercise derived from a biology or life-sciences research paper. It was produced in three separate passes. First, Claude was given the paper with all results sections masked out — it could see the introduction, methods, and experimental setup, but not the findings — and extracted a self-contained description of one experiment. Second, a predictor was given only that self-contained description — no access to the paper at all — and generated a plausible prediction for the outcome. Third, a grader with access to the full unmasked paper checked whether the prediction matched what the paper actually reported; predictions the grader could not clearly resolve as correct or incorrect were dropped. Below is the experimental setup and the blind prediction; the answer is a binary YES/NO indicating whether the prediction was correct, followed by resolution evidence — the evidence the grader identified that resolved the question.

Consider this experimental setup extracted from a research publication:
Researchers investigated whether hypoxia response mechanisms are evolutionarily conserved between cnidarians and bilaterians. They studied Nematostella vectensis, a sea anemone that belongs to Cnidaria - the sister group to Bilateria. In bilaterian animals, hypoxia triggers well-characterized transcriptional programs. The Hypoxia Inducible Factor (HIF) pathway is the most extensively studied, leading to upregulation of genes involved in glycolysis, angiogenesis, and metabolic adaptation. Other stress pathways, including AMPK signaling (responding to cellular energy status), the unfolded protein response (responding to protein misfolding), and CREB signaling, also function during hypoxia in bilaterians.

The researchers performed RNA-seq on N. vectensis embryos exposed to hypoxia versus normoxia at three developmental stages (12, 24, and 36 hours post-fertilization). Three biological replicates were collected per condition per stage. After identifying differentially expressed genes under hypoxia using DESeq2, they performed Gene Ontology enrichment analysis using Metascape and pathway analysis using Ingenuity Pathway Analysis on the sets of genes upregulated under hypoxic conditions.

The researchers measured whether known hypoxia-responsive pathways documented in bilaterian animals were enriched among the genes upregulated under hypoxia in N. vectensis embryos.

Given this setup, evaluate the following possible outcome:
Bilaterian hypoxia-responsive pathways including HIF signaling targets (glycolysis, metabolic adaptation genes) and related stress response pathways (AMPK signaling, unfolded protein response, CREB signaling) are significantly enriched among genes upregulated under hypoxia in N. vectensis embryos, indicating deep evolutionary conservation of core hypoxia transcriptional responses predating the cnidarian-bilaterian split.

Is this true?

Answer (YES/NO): YES